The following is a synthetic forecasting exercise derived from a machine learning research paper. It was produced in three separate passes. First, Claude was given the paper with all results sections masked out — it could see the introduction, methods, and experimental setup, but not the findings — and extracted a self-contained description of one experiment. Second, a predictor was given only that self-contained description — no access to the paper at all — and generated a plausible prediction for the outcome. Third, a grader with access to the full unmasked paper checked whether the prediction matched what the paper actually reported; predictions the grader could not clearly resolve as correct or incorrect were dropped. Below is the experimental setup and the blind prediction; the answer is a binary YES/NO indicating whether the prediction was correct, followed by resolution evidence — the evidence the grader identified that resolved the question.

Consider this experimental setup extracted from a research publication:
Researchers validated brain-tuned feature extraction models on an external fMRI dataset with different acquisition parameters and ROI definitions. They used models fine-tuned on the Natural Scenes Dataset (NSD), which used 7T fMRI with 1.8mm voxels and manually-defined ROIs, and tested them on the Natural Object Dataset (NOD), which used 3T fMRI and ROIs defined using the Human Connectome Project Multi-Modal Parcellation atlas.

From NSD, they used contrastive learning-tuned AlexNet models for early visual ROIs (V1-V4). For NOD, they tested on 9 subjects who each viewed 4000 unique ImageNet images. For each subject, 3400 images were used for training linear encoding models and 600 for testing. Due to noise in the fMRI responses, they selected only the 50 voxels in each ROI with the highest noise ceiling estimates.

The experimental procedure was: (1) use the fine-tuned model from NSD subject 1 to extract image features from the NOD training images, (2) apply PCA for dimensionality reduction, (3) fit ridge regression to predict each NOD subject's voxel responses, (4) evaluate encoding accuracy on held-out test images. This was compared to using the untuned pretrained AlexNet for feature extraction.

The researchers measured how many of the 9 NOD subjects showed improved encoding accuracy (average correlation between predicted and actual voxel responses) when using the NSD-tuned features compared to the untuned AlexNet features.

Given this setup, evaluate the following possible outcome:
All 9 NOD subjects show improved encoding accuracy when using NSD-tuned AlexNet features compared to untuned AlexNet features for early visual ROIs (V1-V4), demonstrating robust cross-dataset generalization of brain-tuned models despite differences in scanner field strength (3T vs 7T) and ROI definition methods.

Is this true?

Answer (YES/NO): NO